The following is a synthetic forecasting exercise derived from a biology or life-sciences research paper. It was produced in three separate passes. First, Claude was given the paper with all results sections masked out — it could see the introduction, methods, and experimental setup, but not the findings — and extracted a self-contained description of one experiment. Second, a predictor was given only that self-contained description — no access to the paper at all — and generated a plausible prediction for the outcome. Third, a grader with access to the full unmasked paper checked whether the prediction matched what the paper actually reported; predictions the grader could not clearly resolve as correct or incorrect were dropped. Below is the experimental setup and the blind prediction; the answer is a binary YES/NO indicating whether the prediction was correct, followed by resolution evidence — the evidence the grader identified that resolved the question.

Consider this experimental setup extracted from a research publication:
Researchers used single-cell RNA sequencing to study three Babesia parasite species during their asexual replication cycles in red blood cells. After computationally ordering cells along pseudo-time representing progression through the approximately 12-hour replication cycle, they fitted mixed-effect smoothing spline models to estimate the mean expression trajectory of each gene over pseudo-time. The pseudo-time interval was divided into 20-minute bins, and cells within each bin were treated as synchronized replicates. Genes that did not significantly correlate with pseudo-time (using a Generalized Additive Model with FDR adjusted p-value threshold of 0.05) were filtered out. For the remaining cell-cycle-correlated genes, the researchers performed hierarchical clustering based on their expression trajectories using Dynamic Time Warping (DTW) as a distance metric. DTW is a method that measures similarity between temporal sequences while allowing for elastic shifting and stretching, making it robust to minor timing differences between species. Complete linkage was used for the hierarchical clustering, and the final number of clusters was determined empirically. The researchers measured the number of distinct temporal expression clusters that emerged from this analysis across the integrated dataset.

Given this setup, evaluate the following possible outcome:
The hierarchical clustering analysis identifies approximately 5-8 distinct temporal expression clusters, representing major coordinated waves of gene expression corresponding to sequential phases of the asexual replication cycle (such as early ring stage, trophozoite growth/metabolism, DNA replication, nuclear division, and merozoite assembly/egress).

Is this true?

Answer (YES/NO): NO